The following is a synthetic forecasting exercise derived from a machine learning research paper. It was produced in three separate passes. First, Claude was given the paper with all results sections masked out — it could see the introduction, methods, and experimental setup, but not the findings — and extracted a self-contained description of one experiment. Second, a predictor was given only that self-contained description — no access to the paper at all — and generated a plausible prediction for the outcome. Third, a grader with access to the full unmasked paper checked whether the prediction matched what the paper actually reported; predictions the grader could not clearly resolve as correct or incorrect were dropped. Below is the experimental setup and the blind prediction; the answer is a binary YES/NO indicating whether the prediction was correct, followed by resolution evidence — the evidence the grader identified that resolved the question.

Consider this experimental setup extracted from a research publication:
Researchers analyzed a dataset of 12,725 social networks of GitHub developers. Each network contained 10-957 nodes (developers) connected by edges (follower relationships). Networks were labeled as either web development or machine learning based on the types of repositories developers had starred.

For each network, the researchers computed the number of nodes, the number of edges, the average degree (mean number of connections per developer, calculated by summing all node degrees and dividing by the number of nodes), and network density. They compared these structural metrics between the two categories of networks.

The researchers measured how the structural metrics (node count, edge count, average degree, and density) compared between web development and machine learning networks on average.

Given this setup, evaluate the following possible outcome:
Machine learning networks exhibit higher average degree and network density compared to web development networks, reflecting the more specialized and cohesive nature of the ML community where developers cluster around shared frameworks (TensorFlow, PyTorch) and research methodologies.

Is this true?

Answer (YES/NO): YES